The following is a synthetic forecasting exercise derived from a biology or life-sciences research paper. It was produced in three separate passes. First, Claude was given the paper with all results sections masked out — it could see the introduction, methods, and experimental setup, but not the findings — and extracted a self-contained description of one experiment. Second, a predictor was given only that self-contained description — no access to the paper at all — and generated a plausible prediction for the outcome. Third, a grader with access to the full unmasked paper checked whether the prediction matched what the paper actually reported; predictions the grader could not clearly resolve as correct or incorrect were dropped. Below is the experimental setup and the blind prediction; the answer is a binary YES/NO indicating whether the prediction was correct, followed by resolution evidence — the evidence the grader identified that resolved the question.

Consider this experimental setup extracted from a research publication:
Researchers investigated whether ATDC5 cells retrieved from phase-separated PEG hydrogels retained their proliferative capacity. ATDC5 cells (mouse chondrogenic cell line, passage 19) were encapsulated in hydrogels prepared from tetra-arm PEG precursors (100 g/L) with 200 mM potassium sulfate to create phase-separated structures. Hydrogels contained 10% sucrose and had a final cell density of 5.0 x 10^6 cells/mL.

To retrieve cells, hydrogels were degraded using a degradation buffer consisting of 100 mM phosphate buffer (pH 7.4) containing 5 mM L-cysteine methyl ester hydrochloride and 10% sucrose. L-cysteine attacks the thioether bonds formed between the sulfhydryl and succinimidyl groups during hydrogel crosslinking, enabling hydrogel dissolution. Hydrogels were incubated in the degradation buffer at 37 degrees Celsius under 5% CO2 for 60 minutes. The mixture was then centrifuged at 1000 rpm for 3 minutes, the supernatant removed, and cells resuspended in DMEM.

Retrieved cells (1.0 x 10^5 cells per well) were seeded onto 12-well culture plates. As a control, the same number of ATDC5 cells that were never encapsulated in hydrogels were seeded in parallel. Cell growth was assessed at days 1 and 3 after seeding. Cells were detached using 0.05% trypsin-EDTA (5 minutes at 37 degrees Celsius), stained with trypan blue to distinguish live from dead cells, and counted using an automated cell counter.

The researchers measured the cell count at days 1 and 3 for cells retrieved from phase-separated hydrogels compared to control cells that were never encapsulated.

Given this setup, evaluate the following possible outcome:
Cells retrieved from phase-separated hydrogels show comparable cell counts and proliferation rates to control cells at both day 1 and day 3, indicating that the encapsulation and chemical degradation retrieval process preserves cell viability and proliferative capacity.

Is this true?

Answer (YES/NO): YES